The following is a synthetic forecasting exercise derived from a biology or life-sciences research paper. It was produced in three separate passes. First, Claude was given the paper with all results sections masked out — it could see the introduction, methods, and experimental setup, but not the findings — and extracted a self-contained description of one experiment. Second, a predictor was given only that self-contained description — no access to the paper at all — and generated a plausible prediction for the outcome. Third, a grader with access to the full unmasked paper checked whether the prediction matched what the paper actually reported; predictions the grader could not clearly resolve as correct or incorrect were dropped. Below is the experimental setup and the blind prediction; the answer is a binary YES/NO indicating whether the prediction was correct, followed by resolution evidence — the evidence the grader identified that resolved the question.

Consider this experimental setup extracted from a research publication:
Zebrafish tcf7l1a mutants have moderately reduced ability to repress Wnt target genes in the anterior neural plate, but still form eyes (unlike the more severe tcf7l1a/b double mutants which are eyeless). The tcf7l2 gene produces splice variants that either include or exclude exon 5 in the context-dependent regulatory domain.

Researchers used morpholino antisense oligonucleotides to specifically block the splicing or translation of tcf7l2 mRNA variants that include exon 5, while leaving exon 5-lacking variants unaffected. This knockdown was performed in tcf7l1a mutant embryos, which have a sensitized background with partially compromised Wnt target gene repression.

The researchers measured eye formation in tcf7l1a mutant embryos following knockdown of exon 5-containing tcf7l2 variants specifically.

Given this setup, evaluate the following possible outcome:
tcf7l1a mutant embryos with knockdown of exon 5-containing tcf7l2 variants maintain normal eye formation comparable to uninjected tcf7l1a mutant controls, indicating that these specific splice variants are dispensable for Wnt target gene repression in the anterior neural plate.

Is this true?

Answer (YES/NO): NO